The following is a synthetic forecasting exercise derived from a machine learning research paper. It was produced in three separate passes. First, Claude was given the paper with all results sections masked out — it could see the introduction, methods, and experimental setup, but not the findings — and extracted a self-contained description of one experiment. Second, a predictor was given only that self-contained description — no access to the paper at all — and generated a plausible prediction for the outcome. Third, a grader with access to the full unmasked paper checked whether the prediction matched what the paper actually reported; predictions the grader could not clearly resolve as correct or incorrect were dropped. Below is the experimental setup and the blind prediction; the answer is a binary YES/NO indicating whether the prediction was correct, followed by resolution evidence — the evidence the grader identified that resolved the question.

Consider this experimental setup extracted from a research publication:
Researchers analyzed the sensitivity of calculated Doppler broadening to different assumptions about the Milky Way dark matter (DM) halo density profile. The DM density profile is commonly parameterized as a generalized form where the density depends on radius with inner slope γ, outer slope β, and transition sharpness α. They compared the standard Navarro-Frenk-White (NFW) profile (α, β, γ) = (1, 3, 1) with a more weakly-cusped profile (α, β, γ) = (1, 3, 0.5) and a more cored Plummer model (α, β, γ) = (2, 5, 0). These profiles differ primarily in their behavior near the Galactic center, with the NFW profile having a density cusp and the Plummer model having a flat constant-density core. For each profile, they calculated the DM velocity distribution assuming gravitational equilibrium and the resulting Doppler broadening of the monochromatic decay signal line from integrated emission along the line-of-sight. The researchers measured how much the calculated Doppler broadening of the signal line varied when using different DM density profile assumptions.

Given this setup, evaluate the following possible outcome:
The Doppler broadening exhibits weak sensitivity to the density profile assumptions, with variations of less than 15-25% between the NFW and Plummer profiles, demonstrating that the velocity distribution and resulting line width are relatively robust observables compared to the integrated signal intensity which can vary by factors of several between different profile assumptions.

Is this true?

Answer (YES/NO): NO